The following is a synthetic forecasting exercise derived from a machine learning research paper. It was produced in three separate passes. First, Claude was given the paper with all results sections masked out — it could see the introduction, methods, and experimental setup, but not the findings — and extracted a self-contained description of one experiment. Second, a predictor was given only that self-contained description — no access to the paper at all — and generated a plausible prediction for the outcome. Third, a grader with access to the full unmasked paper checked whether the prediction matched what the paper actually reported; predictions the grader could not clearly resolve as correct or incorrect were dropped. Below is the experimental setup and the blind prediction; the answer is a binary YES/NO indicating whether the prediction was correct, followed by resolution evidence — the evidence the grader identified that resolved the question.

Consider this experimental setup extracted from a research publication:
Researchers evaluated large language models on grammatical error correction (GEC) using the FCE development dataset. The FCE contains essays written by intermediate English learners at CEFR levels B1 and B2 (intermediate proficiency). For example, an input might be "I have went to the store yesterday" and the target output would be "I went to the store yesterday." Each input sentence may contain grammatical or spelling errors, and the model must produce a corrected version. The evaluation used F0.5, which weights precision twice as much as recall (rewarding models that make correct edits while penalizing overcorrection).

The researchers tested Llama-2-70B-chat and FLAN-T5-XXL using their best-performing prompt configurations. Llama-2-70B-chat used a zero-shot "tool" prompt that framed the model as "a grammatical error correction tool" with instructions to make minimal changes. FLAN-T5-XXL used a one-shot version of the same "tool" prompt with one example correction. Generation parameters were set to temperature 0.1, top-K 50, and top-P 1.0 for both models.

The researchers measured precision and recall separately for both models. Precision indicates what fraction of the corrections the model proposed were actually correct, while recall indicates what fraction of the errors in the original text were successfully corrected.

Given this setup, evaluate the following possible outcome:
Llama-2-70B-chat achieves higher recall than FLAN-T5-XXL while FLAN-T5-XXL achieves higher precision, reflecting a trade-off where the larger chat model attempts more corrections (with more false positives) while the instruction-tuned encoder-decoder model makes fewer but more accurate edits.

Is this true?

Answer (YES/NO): YES